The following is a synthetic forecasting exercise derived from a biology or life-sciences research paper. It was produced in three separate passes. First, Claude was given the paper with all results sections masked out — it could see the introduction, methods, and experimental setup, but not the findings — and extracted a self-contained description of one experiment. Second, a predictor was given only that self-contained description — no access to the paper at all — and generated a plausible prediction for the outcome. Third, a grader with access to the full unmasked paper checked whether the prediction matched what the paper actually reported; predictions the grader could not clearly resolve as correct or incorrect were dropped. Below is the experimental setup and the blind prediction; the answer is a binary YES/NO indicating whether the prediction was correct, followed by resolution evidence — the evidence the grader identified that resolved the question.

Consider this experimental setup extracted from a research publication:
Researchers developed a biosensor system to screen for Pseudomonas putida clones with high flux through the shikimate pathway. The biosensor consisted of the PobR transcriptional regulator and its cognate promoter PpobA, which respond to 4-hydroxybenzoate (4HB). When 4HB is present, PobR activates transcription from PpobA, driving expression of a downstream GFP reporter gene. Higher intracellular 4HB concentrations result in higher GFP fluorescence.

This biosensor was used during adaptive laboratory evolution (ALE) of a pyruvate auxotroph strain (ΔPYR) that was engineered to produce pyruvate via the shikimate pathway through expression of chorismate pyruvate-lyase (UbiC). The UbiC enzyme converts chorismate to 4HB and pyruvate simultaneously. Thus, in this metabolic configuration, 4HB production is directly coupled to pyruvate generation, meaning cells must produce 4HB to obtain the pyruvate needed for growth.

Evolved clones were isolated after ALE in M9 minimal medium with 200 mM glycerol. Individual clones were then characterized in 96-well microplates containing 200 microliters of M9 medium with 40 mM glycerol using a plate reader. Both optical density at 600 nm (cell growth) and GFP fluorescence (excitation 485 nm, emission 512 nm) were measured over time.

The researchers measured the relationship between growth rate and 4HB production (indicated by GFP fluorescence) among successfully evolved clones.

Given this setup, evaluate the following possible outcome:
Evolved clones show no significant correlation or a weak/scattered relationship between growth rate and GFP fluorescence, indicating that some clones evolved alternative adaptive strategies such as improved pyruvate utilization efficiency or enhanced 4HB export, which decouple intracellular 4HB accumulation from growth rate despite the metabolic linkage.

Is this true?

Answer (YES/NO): YES